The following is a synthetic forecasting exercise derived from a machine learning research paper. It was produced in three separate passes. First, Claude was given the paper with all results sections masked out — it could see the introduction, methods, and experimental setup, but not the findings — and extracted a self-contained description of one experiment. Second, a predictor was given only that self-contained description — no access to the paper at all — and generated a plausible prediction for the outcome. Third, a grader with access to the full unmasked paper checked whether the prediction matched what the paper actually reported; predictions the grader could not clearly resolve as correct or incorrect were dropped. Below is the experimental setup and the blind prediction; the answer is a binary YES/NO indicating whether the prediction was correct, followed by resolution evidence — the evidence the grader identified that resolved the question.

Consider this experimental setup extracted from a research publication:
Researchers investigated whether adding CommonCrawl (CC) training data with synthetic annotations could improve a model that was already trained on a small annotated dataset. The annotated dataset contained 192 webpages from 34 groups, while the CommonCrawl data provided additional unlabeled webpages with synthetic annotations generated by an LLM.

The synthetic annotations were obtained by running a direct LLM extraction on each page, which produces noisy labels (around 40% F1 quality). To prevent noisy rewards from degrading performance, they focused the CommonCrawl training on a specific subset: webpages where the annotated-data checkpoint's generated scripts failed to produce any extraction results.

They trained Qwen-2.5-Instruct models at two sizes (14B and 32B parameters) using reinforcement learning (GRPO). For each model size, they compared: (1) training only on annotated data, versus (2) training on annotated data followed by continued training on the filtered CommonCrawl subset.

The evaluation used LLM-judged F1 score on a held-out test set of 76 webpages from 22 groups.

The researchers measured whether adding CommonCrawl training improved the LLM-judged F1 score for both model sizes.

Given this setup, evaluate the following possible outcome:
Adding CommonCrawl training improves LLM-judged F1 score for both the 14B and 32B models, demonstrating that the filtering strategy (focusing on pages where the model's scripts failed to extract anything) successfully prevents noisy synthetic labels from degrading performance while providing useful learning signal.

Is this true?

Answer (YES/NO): YES